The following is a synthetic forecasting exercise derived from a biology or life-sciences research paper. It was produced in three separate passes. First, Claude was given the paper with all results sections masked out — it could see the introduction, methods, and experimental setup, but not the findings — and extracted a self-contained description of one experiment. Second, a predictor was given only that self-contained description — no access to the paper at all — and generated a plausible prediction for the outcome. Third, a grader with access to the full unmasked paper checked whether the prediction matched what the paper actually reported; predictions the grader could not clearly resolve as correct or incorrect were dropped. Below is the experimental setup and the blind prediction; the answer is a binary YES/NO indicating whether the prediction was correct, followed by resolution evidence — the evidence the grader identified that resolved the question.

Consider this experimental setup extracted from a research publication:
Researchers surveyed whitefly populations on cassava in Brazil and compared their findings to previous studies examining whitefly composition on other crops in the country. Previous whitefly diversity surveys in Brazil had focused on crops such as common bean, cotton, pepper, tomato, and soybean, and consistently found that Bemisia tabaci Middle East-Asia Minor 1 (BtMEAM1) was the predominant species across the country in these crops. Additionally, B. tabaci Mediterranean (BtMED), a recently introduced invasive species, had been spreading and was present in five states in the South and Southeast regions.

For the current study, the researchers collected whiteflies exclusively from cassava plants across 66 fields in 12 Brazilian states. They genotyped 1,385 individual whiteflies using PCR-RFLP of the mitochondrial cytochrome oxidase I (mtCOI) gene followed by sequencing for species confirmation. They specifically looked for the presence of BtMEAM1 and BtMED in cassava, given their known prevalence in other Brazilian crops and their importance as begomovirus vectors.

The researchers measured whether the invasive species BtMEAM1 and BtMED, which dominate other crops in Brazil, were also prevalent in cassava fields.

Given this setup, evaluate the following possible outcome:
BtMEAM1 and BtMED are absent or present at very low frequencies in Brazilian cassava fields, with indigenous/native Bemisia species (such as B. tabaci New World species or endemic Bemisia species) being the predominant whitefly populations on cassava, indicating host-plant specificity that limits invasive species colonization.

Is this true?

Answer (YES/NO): NO